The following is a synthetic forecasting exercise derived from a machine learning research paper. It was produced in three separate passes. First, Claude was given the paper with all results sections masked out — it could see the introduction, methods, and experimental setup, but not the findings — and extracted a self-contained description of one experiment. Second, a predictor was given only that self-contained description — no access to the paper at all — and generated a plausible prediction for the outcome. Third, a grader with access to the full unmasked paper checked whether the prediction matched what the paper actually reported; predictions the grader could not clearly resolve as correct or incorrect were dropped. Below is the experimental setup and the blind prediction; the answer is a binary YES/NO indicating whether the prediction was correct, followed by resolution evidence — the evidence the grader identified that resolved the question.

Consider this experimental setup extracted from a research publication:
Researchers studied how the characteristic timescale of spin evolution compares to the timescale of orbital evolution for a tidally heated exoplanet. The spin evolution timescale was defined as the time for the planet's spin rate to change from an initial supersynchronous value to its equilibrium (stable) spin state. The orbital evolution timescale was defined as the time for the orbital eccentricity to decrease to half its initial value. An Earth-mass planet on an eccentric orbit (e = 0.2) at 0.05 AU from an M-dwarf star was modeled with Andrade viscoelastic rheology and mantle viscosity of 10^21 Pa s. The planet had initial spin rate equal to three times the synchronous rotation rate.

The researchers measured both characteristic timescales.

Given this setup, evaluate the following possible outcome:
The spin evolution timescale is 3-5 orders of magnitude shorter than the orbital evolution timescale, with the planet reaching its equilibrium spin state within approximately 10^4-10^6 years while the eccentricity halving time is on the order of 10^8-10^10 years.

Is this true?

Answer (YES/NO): YES